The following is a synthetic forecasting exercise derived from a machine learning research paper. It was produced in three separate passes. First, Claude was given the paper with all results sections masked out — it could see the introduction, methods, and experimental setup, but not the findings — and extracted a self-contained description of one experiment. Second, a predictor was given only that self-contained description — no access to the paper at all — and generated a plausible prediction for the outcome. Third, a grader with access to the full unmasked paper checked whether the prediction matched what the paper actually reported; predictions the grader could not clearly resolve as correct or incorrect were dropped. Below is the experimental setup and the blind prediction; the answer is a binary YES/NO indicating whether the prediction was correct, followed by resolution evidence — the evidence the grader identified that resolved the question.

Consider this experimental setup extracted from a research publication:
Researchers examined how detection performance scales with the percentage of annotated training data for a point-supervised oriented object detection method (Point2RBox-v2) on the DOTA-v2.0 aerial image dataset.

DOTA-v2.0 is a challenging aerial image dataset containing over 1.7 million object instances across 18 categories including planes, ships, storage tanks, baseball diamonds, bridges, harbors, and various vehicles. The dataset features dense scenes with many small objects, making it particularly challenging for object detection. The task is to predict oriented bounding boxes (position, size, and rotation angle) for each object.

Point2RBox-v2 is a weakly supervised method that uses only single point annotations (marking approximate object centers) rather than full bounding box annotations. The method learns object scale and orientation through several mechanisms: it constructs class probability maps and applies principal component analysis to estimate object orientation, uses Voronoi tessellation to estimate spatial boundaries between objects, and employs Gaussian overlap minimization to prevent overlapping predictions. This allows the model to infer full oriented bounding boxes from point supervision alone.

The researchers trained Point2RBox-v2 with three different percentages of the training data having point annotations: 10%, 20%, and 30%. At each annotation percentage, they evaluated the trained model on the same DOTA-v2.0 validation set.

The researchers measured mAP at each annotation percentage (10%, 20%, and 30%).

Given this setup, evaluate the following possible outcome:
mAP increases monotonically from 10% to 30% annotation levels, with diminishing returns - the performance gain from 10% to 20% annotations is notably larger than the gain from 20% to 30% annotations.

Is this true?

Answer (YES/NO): NO